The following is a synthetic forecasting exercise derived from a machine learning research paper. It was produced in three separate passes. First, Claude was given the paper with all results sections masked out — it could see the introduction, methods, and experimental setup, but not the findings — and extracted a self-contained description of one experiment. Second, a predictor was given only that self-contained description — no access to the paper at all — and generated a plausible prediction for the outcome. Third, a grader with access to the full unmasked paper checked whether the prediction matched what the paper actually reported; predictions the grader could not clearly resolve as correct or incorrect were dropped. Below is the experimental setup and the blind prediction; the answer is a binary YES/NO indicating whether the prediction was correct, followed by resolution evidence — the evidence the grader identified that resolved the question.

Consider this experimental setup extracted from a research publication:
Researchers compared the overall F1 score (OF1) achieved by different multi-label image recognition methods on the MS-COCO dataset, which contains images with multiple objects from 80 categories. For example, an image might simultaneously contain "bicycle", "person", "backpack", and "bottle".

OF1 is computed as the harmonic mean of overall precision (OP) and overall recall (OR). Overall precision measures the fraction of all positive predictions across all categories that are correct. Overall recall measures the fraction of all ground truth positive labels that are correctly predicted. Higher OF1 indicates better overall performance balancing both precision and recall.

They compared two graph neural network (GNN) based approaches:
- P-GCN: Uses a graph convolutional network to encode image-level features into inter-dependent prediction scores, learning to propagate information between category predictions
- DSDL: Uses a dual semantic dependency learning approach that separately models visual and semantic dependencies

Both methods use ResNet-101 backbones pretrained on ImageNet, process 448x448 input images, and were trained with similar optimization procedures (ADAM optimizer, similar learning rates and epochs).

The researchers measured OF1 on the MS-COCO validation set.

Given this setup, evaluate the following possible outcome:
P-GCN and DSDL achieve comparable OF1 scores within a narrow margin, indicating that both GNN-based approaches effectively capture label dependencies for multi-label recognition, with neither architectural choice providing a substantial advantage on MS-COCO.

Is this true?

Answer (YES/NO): NO